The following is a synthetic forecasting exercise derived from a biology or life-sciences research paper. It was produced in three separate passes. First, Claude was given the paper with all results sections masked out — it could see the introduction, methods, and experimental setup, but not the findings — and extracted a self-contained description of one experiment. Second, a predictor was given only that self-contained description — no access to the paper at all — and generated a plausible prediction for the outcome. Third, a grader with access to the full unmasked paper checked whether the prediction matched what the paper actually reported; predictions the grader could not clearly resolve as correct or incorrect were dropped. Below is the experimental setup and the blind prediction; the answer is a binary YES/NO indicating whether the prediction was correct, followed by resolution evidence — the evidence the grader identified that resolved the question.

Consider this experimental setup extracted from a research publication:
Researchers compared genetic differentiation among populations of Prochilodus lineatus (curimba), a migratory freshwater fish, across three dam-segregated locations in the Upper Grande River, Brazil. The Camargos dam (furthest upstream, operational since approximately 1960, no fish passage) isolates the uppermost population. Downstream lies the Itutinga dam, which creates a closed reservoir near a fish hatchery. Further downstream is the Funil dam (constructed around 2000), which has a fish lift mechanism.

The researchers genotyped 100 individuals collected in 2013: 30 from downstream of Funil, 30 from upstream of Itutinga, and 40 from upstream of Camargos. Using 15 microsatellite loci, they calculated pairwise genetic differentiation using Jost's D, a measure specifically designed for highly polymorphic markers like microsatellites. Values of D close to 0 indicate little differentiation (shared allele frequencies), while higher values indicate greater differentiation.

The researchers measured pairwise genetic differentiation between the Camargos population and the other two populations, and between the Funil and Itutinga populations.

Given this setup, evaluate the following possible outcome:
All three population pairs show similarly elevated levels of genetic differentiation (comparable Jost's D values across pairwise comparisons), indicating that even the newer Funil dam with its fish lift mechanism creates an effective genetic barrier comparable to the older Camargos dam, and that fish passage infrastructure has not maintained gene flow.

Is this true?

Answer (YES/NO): NO